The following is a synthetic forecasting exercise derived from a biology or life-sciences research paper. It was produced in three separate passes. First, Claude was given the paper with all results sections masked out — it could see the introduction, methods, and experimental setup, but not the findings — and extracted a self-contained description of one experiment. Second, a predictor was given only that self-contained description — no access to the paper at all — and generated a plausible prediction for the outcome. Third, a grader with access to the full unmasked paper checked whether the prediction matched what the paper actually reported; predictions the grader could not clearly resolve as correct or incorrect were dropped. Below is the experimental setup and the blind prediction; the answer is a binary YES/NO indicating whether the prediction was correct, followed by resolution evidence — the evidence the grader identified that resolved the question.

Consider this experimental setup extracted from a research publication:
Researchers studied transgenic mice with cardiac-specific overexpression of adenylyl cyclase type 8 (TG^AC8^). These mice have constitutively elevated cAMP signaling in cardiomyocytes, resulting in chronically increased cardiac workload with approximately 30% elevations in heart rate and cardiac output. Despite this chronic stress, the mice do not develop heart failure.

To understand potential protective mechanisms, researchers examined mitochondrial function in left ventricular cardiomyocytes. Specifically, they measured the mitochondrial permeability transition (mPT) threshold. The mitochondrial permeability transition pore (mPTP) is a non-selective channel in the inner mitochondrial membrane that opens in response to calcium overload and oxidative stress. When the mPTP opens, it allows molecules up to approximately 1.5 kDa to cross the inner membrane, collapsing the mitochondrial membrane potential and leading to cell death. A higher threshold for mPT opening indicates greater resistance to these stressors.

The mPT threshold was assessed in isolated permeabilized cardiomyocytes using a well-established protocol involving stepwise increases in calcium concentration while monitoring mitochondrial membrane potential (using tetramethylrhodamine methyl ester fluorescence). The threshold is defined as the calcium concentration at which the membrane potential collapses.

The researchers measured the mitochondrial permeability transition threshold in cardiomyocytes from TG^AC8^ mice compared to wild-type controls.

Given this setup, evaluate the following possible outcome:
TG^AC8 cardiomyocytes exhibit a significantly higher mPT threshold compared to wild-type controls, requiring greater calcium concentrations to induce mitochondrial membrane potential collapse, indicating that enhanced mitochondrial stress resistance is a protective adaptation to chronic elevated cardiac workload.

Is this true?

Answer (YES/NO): NO